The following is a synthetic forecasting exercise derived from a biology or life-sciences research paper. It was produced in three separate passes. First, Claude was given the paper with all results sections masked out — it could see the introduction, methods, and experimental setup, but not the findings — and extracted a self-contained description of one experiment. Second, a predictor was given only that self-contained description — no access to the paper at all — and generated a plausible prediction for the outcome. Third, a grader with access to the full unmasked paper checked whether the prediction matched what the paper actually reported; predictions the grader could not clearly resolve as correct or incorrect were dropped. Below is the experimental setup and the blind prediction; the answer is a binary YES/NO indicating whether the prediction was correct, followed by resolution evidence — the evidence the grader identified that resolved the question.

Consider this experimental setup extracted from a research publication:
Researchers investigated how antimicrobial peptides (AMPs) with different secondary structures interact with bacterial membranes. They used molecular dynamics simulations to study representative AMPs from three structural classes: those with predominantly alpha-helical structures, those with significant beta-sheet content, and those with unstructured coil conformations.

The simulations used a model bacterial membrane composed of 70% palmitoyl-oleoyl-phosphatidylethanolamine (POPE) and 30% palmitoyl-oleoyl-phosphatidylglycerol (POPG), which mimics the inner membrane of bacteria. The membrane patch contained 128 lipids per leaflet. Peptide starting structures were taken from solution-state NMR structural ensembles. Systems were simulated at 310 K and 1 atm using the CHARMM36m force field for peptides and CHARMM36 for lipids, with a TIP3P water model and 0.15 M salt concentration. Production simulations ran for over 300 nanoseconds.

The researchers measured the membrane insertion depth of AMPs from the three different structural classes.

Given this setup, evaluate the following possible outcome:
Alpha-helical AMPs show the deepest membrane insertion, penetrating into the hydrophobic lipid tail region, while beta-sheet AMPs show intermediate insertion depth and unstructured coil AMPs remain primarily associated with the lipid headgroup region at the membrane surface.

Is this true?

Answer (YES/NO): NO